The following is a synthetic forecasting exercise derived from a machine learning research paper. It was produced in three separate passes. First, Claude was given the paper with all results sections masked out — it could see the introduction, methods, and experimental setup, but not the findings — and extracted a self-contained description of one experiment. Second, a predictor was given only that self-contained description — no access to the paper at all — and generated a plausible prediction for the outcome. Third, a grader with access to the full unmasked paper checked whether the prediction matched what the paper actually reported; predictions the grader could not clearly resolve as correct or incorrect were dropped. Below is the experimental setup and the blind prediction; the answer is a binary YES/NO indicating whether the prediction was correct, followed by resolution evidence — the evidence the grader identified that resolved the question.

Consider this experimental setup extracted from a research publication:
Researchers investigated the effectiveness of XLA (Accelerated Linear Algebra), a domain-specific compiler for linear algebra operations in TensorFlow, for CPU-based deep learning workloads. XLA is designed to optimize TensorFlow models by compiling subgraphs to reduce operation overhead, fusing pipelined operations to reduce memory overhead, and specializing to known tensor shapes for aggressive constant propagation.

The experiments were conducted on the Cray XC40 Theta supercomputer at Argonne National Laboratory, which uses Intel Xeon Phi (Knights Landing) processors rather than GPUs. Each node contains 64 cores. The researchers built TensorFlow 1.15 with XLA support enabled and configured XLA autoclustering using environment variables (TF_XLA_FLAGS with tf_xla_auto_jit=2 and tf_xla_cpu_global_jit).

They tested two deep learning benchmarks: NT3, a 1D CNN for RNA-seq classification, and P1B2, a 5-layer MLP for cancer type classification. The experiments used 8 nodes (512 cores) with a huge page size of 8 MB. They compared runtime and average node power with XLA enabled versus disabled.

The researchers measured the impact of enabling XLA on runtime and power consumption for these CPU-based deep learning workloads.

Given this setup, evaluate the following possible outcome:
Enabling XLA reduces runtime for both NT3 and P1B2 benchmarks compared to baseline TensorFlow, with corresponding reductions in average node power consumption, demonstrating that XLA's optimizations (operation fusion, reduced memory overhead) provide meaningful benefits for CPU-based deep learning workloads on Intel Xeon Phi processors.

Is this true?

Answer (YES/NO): NO